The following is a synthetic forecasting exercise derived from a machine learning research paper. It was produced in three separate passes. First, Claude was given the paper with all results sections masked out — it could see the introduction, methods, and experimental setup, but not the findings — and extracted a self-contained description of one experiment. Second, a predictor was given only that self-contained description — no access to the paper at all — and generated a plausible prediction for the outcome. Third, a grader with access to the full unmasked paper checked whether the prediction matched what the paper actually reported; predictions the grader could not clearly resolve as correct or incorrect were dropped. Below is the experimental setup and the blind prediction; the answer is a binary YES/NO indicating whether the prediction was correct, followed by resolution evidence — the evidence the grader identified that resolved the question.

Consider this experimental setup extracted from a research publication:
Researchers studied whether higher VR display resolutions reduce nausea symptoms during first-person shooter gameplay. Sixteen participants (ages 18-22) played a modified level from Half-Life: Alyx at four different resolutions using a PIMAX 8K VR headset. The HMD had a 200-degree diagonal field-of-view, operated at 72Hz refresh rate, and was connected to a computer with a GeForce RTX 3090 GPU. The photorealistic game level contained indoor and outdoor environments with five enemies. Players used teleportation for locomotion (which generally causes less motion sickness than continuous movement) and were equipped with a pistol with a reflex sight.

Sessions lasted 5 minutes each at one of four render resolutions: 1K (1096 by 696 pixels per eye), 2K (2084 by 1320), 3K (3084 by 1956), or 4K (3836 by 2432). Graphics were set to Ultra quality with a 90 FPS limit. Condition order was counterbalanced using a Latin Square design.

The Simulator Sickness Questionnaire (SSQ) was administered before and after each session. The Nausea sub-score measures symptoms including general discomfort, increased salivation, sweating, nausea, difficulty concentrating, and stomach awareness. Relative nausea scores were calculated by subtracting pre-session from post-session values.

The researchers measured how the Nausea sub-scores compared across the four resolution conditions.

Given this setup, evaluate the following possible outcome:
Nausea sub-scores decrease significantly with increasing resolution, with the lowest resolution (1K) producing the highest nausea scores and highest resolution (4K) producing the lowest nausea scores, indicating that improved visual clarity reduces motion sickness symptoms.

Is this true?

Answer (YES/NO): NO